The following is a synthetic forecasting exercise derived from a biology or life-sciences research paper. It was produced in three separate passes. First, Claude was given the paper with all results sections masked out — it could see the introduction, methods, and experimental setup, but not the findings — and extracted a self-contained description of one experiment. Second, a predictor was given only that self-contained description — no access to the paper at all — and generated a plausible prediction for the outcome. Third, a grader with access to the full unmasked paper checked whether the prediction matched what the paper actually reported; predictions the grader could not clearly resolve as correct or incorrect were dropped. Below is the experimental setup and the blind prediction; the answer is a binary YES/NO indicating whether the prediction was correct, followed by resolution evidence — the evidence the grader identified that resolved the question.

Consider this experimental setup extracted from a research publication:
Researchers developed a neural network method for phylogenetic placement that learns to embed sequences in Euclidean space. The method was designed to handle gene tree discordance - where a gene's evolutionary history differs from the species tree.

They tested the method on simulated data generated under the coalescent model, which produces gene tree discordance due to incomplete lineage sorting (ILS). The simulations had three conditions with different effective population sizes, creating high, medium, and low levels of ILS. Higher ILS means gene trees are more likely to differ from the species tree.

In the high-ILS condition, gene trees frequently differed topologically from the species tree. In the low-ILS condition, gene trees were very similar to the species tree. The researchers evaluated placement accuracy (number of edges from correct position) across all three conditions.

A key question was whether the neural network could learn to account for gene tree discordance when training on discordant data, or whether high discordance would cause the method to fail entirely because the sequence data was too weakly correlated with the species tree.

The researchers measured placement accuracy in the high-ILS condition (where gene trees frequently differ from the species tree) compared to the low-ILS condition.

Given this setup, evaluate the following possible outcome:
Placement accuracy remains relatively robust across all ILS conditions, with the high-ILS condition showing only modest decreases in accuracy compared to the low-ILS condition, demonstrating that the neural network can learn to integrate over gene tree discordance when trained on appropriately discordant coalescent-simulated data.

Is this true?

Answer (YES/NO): NO